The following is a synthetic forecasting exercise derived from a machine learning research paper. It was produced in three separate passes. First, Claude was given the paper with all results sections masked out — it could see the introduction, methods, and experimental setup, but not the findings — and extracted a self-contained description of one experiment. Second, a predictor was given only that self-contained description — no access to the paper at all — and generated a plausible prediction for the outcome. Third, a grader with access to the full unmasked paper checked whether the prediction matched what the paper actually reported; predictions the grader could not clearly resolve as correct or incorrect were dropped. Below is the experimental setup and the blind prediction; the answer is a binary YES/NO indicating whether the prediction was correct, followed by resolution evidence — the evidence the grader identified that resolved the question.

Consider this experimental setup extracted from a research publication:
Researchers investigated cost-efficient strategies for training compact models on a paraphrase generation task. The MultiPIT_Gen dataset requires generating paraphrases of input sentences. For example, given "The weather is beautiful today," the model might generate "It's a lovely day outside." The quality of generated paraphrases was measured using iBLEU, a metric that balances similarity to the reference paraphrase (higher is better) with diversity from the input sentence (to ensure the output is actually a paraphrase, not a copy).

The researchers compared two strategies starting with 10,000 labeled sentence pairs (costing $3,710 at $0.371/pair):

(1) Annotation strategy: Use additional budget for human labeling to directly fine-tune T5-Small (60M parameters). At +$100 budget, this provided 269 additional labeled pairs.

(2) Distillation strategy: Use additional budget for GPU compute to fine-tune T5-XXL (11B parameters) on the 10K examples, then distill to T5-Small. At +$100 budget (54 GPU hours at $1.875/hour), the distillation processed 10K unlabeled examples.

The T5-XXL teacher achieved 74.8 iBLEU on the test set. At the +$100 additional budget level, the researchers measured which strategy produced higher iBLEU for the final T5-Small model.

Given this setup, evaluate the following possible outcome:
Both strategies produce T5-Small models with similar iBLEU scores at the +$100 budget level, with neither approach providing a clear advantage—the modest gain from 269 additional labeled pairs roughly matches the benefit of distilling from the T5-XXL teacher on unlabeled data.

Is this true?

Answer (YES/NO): NO